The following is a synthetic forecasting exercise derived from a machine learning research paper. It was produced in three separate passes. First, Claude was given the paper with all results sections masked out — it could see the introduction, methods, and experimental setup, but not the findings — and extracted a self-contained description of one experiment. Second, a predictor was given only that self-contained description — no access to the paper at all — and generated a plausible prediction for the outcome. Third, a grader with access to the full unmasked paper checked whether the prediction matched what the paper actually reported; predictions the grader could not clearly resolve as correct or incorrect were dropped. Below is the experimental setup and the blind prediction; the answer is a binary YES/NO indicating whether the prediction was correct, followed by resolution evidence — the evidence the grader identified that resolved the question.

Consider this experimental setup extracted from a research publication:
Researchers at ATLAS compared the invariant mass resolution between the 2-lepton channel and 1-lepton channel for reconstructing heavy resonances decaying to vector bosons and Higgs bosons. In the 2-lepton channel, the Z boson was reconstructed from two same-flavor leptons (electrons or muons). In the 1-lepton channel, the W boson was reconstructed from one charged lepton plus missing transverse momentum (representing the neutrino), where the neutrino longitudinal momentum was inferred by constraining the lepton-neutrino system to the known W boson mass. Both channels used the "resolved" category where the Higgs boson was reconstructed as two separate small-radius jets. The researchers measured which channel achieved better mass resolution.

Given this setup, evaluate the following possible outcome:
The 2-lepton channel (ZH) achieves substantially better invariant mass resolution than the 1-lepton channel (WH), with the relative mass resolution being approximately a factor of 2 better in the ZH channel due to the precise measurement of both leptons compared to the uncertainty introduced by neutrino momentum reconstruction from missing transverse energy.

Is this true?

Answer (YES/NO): YES